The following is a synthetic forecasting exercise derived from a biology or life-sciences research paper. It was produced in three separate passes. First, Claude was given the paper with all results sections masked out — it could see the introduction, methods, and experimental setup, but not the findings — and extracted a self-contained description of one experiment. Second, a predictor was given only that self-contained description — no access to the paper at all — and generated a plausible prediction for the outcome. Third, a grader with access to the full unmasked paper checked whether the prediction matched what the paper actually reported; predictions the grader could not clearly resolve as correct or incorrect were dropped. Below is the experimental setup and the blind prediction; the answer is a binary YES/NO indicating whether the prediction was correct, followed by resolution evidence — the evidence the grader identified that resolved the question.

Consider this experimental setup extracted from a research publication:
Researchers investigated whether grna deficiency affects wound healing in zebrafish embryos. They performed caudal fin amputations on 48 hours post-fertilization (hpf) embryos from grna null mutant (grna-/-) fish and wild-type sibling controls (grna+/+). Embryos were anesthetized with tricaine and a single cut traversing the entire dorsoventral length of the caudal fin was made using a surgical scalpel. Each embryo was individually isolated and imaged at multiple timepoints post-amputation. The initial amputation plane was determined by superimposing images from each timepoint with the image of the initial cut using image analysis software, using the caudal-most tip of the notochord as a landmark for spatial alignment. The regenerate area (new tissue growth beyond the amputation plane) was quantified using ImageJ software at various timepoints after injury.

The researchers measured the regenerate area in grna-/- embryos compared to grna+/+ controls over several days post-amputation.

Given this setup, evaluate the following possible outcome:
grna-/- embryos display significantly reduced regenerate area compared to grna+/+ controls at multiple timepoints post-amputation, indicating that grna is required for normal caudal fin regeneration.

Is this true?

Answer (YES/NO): YES